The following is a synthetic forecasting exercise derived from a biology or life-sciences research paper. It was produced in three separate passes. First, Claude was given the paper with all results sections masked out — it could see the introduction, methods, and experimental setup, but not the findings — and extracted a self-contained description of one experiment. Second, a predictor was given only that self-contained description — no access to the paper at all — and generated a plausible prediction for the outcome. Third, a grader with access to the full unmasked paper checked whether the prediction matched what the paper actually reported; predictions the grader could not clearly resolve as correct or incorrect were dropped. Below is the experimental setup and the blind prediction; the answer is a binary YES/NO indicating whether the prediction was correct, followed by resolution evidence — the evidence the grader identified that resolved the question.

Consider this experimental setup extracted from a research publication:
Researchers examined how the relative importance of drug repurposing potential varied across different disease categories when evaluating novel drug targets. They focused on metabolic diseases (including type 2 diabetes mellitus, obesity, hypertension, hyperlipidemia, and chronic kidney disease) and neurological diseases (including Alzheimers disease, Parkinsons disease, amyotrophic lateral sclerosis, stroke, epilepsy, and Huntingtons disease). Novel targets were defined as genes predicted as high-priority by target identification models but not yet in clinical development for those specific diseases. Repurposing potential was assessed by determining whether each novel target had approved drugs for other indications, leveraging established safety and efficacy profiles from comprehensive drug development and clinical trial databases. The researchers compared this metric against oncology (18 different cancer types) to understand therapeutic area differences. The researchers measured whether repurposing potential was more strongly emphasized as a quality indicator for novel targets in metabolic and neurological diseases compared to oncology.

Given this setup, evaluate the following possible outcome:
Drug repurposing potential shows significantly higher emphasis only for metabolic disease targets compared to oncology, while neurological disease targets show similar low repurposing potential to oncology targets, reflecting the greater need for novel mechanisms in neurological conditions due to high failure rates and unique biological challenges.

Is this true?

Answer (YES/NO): NO